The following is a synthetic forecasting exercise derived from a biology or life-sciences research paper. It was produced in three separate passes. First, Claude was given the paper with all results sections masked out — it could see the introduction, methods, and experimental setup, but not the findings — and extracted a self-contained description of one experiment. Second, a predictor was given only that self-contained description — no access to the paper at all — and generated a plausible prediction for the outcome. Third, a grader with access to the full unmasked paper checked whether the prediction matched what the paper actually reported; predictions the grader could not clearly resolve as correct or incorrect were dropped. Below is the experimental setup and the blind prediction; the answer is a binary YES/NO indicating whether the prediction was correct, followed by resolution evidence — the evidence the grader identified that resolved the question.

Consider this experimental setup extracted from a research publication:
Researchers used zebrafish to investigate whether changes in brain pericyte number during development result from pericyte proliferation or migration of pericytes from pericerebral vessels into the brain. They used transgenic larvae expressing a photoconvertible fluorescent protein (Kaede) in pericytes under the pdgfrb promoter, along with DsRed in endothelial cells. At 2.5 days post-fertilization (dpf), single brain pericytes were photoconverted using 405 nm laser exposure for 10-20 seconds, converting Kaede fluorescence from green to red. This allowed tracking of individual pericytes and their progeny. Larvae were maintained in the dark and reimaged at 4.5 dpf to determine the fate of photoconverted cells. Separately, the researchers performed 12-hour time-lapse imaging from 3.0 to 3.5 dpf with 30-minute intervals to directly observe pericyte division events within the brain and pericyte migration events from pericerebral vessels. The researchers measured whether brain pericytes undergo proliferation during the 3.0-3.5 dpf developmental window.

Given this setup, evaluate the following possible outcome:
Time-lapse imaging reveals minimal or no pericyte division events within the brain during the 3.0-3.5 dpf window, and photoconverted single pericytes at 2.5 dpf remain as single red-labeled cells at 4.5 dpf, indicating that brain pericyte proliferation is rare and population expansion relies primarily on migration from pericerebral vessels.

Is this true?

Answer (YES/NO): NO